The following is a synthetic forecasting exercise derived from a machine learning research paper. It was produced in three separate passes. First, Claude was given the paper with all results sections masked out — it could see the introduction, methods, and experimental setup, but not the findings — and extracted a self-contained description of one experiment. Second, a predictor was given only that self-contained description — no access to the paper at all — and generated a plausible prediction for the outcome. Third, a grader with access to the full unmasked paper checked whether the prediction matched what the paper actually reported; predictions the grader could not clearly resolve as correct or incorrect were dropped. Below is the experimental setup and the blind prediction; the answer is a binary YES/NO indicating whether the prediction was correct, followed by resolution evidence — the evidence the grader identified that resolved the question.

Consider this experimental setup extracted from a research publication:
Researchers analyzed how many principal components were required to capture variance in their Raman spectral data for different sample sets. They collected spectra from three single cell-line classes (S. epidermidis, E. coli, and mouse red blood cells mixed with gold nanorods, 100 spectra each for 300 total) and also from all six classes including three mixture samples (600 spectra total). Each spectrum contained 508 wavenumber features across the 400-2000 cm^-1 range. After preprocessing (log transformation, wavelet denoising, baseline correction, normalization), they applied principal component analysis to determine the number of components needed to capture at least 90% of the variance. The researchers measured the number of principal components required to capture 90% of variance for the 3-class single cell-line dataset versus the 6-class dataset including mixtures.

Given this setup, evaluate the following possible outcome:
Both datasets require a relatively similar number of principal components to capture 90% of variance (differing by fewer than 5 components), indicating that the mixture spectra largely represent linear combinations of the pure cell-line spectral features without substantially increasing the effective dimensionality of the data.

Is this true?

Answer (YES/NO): NO